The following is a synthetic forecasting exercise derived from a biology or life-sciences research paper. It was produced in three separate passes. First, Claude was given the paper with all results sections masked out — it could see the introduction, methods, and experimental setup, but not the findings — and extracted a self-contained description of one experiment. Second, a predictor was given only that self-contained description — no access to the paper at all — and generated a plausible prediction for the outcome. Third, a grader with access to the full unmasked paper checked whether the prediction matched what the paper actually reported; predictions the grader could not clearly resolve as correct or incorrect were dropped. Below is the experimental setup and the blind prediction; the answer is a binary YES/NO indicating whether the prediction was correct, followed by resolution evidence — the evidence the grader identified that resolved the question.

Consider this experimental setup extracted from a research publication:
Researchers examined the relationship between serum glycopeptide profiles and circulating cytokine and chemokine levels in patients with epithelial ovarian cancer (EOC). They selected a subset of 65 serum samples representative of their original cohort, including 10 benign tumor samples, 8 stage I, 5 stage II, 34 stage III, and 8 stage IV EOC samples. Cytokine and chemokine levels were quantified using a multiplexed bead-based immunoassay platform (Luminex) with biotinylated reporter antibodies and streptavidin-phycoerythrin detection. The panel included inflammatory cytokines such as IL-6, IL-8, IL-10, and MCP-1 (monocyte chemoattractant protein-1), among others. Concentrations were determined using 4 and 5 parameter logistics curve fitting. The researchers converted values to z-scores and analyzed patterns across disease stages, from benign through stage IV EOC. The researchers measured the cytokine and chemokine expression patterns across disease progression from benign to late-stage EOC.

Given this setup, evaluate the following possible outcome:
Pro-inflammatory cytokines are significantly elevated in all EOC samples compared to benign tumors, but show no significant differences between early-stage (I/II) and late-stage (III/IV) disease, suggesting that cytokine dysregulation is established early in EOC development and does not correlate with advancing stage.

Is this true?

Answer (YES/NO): NO